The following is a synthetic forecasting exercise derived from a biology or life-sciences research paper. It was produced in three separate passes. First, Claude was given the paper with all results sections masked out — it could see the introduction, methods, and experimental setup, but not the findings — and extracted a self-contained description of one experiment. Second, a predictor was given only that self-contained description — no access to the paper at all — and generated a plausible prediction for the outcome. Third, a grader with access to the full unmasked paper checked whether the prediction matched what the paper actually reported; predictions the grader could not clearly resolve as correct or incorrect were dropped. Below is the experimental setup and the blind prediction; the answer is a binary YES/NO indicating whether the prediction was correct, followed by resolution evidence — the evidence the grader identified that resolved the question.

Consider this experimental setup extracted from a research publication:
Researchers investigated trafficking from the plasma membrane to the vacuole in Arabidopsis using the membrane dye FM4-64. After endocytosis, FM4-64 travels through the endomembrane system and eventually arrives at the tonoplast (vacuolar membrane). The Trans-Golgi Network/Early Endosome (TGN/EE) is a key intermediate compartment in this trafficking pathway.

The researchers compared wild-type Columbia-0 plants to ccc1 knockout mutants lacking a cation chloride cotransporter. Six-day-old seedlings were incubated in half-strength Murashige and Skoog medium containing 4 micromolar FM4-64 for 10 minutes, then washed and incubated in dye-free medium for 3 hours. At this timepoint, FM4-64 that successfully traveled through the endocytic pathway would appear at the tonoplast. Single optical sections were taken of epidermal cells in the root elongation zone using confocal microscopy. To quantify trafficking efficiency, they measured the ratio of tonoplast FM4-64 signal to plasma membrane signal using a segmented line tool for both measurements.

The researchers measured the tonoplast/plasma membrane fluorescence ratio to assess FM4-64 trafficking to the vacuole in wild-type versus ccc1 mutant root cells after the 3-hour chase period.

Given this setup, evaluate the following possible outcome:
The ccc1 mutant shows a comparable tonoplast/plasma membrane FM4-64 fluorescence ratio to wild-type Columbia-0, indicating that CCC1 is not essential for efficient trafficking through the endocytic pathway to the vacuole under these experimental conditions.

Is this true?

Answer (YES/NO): NO